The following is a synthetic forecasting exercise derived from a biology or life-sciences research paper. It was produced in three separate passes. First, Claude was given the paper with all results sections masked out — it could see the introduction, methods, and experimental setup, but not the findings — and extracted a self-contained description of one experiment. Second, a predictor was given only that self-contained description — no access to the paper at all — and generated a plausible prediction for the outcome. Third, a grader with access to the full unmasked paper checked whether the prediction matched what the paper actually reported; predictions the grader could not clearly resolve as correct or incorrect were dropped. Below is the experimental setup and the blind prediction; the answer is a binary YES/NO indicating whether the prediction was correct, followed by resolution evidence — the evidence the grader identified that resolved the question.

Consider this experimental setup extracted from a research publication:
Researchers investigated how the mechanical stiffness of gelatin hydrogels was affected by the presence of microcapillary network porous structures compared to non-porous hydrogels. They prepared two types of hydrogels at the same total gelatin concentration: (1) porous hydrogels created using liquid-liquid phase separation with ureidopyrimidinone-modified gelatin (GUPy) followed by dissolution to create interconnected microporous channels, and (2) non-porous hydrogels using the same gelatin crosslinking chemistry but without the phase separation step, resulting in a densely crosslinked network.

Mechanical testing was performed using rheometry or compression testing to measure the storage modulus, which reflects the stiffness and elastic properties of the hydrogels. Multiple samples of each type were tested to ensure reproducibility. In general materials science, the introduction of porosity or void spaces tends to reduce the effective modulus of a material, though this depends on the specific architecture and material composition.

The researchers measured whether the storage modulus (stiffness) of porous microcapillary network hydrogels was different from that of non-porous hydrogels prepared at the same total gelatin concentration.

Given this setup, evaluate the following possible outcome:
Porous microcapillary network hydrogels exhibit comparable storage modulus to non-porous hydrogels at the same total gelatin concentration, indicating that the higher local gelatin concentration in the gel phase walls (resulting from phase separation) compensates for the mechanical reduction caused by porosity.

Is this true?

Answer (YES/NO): YES